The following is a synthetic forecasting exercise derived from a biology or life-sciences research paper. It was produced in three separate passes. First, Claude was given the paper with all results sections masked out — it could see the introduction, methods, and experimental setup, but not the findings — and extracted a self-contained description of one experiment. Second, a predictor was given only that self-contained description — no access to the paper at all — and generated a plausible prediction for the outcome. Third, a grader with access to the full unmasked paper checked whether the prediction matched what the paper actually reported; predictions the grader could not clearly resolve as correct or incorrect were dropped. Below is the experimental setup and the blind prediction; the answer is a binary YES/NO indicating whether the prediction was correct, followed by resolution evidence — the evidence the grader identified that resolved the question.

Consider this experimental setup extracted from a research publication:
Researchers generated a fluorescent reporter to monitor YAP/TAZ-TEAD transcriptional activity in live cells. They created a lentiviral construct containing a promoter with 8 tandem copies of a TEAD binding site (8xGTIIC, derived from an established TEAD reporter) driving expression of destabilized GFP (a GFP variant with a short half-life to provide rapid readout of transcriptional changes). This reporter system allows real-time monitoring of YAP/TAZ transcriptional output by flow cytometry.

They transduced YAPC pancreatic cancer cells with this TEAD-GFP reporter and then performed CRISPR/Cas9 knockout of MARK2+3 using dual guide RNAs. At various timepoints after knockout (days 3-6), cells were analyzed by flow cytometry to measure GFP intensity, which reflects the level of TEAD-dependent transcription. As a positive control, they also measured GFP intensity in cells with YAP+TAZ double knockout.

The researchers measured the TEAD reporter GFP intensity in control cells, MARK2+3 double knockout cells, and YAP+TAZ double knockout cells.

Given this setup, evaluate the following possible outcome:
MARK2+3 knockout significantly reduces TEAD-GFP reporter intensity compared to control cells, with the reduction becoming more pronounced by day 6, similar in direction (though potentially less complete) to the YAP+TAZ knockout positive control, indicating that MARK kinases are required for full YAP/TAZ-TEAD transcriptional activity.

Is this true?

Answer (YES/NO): YES